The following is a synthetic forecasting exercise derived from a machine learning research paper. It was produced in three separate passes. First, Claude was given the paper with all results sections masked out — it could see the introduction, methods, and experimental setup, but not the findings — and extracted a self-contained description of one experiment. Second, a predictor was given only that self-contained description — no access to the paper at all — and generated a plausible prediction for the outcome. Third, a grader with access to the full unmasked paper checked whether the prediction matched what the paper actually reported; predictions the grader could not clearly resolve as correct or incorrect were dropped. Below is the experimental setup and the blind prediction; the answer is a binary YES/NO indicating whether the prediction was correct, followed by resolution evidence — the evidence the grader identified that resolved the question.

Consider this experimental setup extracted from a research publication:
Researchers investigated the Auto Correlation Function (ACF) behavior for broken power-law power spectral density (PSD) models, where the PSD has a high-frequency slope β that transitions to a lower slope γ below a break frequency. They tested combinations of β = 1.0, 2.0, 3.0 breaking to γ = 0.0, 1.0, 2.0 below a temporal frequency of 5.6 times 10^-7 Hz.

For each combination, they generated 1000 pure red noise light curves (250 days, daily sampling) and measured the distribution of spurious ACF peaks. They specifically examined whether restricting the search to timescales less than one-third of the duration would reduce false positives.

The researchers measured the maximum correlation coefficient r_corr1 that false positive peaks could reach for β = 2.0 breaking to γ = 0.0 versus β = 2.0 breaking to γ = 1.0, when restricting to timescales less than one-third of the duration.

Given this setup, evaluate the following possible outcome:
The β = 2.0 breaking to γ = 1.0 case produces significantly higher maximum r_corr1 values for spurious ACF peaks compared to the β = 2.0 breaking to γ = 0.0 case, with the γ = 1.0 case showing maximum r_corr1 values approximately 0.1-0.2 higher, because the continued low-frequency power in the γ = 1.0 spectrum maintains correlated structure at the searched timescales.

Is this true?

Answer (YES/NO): YES